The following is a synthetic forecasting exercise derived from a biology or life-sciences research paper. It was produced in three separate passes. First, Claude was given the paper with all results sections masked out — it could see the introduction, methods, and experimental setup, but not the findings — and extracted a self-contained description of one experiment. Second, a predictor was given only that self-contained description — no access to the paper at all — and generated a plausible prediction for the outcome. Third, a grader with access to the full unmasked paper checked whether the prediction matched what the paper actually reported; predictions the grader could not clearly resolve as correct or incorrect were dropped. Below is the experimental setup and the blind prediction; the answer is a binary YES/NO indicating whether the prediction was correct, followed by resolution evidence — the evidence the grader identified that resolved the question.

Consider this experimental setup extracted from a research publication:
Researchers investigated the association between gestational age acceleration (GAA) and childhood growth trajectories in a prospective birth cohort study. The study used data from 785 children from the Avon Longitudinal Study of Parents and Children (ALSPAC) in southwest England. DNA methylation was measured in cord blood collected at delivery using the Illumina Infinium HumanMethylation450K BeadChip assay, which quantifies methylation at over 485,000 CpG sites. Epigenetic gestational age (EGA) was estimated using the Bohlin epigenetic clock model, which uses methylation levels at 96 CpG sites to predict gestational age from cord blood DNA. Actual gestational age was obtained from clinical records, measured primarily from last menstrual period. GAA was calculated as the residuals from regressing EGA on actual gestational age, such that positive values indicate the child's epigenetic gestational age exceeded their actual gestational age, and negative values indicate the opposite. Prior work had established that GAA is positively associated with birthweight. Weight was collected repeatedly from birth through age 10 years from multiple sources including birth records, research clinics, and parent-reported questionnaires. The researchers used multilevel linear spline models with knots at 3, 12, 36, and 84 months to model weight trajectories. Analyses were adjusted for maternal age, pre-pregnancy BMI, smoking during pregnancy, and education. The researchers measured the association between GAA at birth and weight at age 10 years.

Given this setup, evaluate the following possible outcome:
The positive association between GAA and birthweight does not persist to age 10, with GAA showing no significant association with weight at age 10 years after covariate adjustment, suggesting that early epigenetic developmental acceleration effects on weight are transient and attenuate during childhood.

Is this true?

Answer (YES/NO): NO